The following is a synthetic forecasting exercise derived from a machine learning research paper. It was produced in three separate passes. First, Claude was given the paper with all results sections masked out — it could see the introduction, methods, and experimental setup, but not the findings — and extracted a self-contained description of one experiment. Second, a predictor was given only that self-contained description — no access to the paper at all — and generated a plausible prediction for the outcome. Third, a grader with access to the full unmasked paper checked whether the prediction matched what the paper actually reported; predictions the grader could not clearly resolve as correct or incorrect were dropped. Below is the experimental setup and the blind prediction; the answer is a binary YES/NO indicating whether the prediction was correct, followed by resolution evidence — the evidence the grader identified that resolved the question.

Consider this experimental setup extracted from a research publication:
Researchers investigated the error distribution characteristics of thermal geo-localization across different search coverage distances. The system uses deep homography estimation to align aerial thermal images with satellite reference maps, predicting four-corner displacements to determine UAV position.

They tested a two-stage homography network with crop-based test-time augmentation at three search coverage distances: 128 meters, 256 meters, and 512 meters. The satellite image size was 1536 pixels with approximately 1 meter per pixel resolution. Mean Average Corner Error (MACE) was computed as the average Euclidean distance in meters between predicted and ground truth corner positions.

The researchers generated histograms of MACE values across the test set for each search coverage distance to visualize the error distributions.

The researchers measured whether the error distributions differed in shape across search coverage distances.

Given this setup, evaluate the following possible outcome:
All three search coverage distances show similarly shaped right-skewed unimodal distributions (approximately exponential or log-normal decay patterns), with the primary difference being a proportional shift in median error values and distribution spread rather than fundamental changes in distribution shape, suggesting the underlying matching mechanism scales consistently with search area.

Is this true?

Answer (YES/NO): NO